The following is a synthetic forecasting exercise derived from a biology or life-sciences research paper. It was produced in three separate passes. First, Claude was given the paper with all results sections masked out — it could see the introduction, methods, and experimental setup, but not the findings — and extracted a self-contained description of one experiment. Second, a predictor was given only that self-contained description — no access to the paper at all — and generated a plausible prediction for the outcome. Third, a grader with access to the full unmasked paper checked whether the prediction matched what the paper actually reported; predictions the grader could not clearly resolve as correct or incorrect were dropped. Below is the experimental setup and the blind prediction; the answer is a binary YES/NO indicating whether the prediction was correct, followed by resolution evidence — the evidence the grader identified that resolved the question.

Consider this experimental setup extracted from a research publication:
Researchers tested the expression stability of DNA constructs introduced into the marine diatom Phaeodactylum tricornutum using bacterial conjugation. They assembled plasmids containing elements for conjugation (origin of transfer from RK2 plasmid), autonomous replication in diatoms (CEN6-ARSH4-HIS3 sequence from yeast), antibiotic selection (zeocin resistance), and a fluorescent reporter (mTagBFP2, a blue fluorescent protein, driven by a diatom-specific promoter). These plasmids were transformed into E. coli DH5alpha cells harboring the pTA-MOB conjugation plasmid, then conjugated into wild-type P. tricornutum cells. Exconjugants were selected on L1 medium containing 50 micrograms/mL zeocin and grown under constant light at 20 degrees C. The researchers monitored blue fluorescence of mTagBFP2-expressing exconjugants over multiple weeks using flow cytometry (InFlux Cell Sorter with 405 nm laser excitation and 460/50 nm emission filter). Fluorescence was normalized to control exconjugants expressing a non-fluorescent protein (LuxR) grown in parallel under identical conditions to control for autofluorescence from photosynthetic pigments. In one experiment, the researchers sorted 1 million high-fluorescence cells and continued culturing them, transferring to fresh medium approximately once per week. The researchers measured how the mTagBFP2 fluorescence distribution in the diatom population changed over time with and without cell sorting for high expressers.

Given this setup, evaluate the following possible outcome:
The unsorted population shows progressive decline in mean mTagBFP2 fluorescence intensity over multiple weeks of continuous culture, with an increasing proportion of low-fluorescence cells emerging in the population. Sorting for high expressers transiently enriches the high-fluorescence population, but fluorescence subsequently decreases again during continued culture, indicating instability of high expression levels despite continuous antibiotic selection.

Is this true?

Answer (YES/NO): NO